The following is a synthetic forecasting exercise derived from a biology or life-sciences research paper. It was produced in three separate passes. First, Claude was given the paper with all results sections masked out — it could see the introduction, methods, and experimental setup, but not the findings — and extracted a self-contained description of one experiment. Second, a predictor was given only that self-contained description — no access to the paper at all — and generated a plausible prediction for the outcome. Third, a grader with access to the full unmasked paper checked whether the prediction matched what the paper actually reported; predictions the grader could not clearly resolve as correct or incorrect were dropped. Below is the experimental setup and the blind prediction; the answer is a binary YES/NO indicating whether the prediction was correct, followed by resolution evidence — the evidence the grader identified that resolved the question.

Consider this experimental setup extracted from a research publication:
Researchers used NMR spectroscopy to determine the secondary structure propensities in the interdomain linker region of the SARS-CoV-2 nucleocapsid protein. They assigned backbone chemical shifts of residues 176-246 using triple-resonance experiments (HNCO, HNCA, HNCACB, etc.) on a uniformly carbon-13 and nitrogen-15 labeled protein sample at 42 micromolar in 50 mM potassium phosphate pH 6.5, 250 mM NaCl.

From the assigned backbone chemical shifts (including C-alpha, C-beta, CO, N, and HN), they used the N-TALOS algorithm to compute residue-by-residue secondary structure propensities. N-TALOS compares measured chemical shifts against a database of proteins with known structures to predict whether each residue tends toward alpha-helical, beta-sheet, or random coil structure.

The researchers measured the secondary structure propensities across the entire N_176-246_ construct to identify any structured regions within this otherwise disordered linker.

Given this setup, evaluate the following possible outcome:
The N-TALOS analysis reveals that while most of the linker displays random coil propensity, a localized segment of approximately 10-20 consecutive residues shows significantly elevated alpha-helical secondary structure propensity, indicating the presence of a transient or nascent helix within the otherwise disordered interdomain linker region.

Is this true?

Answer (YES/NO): NO